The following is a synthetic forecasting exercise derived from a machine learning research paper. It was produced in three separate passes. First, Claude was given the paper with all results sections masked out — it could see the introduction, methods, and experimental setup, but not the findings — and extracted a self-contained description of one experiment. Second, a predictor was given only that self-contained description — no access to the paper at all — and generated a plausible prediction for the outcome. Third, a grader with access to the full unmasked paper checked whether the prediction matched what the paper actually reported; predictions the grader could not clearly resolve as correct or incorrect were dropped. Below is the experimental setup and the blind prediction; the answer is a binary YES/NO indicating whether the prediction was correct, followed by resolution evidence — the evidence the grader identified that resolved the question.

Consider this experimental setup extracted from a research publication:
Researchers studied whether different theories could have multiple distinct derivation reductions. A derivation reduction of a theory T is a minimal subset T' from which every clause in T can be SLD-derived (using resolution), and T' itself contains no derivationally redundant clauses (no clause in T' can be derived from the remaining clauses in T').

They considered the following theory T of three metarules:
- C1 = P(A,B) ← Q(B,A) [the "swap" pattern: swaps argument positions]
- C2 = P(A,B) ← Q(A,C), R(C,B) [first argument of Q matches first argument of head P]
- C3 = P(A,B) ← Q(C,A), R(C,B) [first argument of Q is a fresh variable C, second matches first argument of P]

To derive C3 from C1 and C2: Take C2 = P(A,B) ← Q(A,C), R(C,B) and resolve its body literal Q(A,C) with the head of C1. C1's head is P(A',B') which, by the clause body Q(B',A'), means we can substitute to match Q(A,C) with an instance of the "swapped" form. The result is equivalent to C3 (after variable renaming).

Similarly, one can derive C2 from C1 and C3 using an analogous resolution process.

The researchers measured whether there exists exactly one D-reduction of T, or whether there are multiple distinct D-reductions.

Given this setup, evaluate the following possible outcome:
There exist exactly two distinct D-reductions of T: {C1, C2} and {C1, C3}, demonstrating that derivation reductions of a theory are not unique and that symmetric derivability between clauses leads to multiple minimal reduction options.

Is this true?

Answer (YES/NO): YES